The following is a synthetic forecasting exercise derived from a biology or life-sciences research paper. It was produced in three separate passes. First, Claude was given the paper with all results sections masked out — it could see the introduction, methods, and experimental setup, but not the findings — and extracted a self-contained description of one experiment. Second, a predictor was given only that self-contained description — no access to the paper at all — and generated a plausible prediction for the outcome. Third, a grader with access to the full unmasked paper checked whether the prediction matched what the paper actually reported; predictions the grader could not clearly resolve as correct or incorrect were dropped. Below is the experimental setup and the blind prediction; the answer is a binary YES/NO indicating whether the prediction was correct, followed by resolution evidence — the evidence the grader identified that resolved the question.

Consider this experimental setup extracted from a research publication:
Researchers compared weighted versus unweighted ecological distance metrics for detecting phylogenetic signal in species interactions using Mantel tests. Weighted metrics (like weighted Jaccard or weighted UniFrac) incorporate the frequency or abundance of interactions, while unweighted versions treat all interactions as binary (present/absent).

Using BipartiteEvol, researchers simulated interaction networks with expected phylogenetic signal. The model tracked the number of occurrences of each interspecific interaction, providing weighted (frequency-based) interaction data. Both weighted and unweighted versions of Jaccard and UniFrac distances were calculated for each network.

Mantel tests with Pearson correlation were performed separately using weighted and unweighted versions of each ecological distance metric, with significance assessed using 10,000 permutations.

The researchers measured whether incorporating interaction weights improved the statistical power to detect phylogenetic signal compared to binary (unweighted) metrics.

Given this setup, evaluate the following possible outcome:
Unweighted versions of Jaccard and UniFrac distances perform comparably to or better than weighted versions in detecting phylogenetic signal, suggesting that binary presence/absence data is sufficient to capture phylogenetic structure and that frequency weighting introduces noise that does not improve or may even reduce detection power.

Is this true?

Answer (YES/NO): NO